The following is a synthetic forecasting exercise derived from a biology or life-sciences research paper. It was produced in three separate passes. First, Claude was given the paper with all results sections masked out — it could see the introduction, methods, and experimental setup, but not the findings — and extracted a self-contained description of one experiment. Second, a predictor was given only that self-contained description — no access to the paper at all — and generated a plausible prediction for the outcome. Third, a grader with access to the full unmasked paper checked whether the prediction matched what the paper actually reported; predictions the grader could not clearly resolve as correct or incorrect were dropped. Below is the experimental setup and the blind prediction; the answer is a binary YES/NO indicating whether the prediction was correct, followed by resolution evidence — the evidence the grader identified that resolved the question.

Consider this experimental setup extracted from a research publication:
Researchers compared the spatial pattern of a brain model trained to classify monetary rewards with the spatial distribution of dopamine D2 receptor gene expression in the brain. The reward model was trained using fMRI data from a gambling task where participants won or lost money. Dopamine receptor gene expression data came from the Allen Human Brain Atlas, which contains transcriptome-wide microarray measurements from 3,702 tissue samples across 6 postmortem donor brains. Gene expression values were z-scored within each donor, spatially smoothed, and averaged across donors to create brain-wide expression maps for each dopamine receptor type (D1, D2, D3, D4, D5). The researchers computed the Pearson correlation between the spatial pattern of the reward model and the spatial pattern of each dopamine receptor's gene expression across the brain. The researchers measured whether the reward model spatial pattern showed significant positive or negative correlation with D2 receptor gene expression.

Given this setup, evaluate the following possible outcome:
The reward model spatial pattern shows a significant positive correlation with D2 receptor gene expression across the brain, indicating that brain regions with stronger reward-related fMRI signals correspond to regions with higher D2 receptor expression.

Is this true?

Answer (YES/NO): NO